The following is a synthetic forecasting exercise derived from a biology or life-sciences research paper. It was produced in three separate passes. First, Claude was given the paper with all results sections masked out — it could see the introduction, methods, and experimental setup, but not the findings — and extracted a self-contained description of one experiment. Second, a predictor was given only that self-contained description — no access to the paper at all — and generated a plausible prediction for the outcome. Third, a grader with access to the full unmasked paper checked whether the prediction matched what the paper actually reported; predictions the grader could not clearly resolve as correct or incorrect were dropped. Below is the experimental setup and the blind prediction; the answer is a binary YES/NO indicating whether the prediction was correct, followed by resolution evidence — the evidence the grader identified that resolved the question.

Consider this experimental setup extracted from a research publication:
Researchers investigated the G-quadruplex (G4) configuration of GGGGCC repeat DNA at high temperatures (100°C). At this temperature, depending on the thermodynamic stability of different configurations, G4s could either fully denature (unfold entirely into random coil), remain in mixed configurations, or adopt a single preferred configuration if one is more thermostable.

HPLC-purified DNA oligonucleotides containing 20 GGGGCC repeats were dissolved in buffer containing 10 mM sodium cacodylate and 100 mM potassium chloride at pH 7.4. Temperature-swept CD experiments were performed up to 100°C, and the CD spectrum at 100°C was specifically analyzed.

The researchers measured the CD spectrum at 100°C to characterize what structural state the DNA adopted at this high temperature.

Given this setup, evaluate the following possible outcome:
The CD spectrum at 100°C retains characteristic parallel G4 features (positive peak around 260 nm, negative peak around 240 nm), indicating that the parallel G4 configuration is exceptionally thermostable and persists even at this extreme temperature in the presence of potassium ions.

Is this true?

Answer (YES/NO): YES